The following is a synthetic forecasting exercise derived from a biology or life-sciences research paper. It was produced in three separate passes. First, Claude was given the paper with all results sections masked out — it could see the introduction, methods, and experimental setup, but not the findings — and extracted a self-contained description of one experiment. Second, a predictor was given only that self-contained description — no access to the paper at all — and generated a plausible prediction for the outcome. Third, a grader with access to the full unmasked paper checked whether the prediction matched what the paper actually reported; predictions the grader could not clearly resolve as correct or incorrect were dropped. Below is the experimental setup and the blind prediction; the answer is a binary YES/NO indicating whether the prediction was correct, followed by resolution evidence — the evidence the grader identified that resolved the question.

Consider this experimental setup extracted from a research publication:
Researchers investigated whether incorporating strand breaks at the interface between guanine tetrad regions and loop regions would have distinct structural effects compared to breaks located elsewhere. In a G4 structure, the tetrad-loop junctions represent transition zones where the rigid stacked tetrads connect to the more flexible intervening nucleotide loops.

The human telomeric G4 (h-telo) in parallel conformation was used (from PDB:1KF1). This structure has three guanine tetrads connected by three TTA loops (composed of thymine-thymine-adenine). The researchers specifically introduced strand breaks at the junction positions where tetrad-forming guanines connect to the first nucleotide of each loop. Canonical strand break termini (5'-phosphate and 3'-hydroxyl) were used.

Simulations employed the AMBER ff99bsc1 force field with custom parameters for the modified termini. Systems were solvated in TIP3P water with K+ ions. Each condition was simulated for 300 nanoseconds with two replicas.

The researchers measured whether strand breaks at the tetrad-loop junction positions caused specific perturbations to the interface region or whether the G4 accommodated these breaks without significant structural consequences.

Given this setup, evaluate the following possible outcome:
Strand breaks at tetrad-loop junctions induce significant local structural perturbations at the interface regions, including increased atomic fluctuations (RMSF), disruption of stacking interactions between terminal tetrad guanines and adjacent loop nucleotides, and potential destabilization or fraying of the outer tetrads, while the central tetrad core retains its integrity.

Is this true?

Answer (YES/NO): NO